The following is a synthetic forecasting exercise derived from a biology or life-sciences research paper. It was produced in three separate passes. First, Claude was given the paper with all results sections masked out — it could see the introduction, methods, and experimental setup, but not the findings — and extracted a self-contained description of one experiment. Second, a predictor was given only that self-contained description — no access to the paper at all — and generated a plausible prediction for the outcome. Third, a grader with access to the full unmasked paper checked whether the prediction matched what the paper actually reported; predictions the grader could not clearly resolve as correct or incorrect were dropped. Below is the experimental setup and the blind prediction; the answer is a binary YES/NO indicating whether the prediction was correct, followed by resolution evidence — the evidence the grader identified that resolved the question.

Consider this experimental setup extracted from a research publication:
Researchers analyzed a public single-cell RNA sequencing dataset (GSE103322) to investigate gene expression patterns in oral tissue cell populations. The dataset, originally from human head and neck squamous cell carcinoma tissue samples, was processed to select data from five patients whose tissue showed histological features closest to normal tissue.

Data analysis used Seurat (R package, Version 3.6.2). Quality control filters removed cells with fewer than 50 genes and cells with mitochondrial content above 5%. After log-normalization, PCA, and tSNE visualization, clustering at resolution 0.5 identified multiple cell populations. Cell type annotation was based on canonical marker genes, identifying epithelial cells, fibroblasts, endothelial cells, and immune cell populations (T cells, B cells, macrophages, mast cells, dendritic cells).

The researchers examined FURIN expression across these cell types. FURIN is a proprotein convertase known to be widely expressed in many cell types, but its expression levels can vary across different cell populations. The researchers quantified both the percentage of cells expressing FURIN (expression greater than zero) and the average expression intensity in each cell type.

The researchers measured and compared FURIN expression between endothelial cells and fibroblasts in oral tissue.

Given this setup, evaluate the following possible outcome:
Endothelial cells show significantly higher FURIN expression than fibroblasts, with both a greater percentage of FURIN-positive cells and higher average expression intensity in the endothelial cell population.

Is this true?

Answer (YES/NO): NO